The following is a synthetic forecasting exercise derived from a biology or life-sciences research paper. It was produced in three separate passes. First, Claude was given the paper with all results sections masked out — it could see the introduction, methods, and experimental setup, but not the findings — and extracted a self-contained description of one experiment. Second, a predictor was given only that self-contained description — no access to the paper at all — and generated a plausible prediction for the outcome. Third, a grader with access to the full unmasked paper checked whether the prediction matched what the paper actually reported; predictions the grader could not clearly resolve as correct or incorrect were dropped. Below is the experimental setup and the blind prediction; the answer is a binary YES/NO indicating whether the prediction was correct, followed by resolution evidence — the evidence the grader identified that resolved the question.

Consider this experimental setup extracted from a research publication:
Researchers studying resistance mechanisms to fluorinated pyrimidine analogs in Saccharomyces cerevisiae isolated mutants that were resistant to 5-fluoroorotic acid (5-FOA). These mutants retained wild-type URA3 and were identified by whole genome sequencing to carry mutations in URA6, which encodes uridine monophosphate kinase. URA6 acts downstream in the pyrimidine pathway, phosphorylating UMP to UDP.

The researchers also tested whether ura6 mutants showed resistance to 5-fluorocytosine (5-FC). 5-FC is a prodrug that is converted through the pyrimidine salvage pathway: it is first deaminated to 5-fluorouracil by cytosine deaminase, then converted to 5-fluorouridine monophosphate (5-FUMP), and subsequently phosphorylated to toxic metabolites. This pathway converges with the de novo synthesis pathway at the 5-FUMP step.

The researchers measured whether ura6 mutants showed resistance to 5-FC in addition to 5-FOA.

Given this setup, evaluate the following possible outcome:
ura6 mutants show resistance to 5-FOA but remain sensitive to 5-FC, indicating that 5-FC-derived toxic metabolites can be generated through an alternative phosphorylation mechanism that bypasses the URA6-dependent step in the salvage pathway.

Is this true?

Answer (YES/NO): NO